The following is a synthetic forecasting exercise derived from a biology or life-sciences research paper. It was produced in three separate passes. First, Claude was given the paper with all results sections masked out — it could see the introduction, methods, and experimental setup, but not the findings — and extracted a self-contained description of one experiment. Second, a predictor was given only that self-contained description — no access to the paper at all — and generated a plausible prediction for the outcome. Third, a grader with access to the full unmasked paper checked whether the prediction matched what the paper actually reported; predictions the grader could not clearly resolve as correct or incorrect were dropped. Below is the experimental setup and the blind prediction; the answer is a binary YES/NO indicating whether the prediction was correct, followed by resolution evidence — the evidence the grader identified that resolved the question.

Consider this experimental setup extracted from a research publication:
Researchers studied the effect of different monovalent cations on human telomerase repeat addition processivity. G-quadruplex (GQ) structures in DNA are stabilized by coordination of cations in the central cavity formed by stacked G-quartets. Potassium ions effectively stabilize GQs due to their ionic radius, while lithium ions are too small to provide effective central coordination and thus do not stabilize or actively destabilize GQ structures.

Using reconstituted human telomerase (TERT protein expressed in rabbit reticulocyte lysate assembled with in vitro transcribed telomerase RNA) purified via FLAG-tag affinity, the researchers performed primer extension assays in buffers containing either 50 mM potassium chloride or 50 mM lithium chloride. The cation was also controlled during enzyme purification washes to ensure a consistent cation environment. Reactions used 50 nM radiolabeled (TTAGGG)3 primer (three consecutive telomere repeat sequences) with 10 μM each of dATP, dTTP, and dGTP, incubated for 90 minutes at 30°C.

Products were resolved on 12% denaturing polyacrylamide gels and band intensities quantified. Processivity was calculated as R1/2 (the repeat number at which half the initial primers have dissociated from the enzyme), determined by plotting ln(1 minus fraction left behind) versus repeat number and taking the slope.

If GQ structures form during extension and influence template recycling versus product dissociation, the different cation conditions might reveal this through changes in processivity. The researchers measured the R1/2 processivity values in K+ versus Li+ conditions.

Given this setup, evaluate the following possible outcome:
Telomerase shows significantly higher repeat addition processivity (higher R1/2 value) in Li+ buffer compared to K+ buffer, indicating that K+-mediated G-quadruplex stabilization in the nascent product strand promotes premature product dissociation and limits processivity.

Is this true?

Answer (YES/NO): YES